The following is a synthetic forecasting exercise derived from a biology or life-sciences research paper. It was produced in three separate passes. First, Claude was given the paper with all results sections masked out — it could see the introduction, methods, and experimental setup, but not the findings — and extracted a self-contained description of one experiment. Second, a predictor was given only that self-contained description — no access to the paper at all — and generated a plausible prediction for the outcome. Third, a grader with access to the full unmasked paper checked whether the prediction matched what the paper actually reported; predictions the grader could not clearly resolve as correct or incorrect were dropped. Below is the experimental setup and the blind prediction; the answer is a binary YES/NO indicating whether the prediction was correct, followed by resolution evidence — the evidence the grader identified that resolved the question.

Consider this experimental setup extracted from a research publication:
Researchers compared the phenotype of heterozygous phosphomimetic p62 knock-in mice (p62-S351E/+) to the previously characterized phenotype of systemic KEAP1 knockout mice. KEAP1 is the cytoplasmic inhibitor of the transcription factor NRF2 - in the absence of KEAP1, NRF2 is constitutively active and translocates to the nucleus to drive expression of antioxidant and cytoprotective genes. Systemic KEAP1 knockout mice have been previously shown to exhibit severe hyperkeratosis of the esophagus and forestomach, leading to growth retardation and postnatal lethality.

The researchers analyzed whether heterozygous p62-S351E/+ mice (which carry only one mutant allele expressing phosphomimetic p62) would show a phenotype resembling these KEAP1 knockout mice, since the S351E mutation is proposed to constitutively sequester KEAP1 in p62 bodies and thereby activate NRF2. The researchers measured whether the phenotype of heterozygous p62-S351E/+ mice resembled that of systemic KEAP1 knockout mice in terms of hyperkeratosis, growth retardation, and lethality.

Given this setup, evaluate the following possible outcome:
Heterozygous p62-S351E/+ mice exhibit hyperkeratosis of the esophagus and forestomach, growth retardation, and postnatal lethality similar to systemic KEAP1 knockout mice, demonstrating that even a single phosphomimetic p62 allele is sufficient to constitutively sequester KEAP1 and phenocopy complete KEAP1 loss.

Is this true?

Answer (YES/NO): YES